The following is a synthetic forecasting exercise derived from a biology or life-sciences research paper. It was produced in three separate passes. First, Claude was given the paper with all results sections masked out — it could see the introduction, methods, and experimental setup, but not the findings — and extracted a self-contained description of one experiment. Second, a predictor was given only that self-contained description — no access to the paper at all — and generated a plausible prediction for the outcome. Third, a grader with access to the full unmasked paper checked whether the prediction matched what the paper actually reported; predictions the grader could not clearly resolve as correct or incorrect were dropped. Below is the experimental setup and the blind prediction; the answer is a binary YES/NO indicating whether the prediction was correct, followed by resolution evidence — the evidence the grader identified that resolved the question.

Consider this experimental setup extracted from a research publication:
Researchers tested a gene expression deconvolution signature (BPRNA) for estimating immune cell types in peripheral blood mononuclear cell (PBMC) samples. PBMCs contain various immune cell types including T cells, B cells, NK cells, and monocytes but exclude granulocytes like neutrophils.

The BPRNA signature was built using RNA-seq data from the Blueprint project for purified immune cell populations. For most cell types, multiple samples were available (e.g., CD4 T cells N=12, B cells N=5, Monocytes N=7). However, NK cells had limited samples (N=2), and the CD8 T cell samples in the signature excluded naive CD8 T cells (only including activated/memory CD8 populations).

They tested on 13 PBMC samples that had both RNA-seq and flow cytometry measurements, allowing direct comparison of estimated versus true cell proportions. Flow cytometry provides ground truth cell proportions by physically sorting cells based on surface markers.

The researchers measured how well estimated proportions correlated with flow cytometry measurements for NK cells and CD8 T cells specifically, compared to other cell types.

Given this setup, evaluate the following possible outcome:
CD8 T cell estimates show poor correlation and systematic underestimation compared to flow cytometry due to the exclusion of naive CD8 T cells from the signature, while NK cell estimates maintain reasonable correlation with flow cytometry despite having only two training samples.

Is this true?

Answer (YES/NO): NO